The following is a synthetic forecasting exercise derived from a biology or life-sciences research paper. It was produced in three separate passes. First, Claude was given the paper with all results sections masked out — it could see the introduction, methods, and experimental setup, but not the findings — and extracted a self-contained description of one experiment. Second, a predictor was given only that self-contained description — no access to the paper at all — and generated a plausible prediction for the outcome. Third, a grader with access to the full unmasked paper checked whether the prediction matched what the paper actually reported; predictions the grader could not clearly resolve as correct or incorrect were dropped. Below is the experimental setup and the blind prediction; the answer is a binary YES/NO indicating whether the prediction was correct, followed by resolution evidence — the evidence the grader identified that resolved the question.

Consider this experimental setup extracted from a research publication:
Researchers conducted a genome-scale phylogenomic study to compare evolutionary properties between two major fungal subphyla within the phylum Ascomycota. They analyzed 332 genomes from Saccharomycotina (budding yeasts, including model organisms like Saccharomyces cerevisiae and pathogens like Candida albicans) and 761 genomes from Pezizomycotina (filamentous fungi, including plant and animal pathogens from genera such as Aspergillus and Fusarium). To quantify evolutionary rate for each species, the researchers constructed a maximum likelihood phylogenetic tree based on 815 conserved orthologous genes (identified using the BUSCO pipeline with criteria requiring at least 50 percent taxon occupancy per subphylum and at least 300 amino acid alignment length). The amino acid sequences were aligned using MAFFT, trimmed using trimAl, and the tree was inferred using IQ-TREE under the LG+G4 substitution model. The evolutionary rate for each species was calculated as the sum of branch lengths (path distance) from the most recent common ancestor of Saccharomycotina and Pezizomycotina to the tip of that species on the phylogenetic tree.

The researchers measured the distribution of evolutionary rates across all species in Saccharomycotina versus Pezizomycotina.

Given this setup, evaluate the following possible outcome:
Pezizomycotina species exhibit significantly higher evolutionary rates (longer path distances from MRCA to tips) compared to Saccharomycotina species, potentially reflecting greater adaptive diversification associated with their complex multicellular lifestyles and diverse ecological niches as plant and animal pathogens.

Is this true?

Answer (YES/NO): NO